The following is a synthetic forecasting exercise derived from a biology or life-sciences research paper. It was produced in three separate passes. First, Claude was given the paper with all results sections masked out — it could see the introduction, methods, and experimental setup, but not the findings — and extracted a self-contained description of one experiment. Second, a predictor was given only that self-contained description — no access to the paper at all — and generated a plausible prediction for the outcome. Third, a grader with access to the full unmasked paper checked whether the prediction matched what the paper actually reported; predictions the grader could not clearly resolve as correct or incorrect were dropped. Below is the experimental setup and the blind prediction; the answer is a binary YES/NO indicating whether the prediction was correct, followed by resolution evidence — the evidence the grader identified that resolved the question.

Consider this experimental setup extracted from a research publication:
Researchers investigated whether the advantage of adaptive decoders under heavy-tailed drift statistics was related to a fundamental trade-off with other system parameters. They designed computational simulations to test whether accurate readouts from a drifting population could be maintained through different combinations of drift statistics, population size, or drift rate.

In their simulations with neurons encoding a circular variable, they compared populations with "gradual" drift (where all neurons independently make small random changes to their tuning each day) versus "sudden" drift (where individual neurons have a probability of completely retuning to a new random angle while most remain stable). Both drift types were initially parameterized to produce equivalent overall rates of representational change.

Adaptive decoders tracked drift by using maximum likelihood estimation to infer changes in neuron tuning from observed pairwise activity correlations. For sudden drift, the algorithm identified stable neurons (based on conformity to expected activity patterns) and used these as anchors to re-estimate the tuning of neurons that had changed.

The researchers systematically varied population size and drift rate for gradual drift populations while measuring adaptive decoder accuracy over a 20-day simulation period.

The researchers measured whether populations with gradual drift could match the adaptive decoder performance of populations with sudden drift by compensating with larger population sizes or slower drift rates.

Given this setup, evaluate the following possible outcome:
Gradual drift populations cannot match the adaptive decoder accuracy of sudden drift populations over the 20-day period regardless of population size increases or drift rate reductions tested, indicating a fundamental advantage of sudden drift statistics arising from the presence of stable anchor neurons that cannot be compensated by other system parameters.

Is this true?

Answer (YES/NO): NO